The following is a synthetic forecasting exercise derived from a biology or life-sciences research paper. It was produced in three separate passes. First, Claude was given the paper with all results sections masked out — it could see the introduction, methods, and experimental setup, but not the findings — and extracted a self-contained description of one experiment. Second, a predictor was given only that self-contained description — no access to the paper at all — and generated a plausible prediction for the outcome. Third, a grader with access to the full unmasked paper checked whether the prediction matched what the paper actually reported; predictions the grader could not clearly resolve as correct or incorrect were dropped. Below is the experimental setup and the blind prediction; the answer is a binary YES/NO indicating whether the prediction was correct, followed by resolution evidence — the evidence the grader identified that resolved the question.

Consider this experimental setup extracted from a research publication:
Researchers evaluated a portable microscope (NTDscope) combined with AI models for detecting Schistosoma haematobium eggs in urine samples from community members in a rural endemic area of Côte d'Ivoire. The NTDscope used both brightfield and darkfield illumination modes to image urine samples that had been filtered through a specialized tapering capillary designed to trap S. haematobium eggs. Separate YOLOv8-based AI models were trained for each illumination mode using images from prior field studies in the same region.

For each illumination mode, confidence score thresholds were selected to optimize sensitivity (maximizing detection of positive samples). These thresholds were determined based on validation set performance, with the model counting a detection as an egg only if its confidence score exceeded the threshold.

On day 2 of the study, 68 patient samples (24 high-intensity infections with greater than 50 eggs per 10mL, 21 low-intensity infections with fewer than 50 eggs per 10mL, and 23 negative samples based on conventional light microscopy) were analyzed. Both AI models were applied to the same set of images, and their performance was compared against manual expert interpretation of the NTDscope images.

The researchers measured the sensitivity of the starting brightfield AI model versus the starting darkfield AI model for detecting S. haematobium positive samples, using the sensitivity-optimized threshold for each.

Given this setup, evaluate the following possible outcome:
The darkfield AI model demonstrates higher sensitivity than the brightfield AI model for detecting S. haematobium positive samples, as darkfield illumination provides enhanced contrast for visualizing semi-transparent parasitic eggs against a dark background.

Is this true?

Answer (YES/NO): NO